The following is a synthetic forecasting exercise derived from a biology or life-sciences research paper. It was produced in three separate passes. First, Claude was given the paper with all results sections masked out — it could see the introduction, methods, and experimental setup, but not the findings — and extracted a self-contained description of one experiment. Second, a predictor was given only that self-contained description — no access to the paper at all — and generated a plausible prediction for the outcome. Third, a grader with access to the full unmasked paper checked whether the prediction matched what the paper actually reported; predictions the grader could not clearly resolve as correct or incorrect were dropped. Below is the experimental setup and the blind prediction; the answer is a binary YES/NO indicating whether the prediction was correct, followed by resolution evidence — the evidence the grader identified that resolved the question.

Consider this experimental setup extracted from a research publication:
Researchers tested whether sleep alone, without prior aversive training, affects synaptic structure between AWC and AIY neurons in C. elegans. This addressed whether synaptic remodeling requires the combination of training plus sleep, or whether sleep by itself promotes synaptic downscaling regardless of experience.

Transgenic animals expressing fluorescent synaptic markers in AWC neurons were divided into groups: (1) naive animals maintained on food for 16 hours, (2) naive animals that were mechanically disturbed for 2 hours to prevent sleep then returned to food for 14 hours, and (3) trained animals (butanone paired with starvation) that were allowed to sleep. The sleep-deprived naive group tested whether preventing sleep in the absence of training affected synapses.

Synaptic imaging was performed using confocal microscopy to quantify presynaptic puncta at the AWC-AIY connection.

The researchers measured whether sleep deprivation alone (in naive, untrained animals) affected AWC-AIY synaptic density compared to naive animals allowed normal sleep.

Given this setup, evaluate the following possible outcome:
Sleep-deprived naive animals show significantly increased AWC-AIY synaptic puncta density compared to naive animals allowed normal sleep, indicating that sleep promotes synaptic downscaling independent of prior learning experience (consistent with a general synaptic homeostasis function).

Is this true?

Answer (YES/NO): NO